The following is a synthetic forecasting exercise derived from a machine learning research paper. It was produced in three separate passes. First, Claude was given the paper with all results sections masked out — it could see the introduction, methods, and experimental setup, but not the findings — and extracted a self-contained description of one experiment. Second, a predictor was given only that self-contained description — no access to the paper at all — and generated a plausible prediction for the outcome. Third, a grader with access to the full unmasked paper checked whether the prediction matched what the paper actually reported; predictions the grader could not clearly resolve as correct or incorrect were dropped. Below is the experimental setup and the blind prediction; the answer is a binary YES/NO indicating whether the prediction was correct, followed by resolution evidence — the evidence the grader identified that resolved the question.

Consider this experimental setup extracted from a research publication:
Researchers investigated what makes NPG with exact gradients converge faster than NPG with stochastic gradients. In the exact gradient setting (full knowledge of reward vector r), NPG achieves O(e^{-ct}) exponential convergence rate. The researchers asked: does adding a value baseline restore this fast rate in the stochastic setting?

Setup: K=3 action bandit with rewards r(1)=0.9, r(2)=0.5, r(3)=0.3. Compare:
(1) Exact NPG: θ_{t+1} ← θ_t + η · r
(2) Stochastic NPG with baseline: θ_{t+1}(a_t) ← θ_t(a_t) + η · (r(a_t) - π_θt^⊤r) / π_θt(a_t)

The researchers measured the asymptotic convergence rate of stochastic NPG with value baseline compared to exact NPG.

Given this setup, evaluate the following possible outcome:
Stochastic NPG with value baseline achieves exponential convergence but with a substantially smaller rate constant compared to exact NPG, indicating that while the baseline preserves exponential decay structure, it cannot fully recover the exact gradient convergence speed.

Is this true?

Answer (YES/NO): NO